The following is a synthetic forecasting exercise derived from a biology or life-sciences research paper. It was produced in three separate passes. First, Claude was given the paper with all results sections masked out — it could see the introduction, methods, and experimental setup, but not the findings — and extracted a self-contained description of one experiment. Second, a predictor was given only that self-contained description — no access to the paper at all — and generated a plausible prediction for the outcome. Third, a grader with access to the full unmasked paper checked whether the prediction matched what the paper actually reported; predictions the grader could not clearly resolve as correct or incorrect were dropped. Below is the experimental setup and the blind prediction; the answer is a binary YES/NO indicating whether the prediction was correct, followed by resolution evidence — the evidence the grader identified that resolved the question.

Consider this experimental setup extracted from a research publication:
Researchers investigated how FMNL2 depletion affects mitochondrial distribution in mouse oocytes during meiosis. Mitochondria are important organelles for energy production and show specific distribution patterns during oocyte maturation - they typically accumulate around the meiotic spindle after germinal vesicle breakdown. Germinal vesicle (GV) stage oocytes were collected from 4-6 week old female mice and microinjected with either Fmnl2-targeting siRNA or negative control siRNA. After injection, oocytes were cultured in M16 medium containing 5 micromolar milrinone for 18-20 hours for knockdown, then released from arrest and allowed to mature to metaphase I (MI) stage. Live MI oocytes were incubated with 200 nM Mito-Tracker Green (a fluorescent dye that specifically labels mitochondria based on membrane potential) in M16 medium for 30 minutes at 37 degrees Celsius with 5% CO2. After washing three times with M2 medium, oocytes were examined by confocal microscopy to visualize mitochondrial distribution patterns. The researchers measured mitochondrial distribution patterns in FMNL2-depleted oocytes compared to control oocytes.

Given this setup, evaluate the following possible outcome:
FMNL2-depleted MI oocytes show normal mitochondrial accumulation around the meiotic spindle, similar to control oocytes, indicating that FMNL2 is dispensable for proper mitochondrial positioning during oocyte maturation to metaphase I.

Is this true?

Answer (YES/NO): NO